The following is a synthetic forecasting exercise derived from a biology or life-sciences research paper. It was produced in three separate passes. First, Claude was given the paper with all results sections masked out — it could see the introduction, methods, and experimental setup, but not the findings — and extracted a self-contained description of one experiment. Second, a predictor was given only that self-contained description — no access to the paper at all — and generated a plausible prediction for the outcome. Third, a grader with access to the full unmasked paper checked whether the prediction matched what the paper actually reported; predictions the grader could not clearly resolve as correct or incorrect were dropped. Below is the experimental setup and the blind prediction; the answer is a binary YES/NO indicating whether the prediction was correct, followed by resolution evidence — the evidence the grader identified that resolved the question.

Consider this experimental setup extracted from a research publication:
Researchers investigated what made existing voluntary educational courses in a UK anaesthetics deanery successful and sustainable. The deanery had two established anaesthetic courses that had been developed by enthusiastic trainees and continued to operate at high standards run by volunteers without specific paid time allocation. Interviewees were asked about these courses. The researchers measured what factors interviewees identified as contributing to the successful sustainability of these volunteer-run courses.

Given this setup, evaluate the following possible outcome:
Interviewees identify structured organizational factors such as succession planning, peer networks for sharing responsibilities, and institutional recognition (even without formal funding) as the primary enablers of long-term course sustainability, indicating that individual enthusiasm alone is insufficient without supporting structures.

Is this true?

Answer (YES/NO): NO